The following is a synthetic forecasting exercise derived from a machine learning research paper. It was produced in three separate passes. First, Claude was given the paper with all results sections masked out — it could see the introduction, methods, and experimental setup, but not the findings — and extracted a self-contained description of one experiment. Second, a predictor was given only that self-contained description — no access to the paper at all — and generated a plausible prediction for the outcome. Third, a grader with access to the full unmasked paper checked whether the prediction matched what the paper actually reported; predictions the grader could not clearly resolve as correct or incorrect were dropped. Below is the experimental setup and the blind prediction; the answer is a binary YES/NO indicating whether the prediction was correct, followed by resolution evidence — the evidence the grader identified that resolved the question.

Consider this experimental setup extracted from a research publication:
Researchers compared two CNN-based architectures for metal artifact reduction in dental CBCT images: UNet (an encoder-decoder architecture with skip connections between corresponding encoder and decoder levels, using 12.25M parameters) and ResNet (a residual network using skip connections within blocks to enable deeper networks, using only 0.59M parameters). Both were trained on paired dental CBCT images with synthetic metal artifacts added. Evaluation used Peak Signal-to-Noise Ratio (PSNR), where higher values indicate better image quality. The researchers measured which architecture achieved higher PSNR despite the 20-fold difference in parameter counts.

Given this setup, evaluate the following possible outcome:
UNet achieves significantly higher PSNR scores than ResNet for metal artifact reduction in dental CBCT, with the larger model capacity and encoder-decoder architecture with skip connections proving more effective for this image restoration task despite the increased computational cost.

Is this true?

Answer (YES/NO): NO